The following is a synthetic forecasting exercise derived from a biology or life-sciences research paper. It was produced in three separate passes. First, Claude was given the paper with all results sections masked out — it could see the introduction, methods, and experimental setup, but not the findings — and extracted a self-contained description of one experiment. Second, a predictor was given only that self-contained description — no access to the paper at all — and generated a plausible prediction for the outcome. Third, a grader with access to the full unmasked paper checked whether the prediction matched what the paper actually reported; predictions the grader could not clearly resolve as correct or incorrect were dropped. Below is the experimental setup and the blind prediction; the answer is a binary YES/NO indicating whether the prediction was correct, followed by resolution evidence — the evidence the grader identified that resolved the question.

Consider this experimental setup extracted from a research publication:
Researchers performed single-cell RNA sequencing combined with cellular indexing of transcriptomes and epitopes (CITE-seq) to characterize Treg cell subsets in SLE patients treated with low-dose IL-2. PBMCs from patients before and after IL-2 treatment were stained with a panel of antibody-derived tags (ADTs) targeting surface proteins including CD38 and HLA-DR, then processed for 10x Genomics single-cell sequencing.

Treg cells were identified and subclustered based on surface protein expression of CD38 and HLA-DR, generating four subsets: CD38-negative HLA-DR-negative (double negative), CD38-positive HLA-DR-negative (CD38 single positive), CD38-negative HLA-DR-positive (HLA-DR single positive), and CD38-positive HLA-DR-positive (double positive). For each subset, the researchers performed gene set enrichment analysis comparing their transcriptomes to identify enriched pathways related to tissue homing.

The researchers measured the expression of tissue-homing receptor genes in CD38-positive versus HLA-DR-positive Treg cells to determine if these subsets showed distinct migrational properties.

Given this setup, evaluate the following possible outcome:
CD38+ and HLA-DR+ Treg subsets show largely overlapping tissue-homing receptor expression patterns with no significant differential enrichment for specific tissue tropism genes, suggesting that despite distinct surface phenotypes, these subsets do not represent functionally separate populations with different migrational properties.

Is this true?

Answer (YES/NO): NO